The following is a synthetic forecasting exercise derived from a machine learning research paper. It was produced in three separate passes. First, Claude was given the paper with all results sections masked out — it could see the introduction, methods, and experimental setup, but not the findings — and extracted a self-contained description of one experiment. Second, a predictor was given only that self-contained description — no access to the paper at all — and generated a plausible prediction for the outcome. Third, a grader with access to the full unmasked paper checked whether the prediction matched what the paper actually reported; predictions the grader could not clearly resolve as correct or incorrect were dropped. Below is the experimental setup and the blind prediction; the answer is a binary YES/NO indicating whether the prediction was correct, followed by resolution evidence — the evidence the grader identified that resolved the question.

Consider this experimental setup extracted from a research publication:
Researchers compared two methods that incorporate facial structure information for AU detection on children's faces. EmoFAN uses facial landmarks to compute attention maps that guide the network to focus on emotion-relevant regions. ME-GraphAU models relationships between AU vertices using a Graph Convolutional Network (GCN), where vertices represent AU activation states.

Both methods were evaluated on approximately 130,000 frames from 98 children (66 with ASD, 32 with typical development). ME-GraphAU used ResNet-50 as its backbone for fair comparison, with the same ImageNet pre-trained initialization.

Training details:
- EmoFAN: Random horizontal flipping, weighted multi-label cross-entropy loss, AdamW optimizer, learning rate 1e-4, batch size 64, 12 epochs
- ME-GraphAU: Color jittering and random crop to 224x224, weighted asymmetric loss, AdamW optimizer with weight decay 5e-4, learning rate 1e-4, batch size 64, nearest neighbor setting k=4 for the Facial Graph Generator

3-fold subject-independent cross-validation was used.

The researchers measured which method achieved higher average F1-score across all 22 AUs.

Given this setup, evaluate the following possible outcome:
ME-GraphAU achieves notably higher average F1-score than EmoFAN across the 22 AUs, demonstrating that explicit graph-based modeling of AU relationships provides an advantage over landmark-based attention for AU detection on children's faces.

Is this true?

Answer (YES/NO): YES